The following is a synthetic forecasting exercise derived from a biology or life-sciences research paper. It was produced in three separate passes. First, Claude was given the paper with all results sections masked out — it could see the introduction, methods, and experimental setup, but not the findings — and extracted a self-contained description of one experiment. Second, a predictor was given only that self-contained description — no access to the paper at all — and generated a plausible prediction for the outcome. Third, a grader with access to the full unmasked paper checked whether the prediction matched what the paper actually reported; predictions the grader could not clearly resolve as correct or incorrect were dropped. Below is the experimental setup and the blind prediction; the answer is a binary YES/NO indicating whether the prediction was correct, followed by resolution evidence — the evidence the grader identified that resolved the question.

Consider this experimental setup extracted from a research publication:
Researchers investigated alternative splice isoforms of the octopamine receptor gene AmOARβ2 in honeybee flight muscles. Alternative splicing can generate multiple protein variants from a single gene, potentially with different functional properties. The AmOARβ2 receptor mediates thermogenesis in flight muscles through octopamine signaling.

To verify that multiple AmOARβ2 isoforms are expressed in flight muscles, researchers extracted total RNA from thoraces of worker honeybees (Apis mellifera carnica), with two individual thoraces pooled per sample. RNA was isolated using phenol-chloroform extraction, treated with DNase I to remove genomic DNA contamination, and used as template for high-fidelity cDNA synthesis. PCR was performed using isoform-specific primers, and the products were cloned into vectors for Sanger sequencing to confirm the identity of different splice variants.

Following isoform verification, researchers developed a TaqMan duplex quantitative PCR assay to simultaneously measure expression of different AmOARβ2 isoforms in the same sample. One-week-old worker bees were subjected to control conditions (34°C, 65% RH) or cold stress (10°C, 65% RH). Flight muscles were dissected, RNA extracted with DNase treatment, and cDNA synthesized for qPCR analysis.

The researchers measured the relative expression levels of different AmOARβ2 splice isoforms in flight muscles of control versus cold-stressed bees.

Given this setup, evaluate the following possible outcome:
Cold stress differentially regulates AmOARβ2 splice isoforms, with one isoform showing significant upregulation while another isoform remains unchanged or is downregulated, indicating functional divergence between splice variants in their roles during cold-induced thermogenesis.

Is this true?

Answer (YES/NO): YES